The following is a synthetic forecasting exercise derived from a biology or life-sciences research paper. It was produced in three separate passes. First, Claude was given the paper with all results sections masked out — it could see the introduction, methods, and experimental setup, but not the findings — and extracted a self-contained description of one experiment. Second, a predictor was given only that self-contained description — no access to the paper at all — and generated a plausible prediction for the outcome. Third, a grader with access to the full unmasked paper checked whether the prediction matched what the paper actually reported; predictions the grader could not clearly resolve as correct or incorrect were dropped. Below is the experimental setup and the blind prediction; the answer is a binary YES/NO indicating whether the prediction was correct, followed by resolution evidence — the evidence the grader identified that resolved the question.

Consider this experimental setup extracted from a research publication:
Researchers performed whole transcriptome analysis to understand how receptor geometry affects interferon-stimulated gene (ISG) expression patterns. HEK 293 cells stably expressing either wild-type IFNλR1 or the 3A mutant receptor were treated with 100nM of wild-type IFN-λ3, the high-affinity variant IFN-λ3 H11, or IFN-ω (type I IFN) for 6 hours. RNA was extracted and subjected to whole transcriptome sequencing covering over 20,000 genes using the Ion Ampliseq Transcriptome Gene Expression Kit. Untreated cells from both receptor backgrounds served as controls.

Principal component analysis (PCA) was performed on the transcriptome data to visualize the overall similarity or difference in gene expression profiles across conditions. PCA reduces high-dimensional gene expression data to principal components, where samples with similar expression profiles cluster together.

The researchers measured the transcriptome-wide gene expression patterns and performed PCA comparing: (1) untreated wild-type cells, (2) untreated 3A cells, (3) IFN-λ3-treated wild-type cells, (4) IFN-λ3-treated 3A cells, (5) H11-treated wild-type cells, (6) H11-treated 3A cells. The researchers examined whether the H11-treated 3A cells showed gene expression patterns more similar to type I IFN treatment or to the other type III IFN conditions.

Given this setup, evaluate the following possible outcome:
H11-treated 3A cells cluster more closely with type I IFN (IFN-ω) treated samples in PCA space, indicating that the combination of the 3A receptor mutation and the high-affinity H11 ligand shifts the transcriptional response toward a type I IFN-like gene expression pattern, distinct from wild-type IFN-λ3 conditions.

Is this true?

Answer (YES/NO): YES